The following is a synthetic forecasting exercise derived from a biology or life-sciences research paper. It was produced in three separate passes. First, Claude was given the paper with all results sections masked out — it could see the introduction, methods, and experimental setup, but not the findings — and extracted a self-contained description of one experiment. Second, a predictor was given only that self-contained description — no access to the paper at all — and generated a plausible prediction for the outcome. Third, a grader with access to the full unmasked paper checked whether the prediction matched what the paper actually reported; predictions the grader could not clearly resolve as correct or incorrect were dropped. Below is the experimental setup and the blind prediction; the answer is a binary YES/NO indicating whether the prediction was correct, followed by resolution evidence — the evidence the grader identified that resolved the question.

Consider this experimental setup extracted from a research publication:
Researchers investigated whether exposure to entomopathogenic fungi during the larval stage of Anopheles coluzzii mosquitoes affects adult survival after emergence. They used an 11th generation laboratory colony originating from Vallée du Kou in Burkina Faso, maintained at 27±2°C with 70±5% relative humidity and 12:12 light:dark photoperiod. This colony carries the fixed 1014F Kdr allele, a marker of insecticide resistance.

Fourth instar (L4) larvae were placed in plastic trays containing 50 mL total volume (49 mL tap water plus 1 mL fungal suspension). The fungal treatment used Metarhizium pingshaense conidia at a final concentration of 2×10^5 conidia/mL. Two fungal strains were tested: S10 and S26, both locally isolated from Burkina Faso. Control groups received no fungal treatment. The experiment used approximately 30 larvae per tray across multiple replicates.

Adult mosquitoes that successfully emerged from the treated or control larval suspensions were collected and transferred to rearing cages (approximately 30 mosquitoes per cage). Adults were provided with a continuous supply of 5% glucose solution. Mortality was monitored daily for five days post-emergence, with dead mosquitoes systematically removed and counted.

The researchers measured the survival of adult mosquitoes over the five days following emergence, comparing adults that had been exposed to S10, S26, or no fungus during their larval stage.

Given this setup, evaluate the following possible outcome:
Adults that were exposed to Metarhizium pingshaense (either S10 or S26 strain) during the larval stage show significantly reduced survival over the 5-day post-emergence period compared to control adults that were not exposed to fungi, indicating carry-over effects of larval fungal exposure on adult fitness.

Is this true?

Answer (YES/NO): YES